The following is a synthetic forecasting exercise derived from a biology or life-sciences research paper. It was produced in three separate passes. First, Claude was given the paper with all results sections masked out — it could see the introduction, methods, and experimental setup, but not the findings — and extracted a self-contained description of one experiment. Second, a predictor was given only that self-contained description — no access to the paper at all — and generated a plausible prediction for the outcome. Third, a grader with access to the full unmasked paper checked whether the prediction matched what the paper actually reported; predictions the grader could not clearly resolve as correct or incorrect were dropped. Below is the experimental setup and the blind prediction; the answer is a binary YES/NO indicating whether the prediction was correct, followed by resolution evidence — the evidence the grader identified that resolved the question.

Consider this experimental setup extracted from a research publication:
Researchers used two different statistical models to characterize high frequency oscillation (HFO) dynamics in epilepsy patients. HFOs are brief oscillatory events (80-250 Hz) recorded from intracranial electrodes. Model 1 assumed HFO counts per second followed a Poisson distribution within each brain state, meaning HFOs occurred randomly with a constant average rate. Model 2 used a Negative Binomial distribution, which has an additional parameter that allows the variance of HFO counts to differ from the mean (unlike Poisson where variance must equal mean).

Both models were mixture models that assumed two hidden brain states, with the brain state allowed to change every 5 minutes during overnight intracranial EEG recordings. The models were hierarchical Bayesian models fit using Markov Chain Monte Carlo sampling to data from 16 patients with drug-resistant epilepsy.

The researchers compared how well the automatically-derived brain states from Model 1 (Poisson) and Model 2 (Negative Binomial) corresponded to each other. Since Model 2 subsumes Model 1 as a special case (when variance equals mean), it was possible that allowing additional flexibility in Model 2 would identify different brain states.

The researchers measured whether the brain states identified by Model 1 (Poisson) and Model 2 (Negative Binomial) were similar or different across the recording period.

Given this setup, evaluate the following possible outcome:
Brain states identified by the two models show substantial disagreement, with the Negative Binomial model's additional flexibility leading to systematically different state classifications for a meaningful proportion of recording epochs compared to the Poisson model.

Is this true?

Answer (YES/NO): NO